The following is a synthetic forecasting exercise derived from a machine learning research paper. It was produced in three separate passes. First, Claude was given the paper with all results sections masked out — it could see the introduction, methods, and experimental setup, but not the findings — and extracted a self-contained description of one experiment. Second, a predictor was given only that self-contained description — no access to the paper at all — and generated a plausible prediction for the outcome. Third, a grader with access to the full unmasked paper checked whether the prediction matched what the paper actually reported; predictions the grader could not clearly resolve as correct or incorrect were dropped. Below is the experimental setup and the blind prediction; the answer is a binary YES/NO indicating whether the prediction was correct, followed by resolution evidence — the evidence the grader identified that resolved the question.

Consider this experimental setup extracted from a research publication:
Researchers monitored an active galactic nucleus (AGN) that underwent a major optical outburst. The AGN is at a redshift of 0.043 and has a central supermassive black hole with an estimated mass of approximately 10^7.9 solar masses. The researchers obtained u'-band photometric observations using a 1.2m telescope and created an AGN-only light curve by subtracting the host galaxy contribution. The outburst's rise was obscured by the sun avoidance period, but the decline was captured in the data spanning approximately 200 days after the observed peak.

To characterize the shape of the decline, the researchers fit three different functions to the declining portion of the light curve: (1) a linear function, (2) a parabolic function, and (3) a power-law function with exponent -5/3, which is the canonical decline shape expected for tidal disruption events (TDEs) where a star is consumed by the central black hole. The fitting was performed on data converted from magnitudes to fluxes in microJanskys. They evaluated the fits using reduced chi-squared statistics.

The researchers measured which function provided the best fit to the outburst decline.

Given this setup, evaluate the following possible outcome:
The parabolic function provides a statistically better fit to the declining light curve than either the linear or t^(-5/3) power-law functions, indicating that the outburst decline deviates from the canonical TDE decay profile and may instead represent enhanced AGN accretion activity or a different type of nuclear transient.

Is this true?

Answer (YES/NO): NO